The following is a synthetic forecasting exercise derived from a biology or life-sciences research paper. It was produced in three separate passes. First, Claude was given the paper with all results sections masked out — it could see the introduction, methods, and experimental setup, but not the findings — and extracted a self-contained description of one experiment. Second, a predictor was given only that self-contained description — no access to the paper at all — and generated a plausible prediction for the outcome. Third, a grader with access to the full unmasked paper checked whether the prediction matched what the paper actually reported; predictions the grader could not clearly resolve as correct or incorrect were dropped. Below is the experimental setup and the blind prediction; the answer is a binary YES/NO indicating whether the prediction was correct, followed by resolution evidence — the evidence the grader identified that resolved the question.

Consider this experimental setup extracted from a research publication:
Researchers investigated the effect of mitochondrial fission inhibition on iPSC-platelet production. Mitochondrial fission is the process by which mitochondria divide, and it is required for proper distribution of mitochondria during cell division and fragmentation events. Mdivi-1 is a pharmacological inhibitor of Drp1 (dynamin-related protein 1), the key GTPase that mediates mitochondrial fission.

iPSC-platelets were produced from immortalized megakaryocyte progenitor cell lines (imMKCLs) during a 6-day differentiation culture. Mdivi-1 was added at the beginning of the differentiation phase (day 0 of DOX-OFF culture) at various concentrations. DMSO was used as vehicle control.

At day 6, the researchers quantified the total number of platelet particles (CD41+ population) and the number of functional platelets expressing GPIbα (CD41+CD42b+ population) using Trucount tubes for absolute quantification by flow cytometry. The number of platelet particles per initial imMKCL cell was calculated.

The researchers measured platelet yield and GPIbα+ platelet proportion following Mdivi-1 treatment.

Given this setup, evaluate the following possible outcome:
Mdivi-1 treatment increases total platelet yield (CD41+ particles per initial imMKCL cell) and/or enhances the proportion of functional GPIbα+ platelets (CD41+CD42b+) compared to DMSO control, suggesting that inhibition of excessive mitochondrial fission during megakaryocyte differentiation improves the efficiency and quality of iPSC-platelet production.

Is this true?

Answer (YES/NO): NO